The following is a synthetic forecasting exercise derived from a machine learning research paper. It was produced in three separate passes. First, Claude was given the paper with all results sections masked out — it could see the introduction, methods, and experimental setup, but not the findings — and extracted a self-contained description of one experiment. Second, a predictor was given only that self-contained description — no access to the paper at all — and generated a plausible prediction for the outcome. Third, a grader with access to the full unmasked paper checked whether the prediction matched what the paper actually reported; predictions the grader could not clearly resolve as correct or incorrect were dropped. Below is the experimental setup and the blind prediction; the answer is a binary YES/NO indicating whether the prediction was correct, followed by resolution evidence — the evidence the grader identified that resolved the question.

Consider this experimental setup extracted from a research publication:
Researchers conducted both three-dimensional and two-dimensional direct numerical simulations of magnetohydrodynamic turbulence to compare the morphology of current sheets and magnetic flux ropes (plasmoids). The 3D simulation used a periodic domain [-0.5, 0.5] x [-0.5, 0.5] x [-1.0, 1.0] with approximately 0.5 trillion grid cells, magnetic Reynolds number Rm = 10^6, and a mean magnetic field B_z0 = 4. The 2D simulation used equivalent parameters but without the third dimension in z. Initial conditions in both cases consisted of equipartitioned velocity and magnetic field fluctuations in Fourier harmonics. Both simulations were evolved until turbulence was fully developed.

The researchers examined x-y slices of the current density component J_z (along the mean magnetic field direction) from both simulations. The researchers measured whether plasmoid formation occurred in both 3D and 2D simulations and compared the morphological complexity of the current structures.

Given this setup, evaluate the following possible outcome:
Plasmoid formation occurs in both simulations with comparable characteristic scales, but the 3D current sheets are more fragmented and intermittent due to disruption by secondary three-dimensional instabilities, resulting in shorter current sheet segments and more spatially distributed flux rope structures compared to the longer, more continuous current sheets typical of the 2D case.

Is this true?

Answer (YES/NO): NO